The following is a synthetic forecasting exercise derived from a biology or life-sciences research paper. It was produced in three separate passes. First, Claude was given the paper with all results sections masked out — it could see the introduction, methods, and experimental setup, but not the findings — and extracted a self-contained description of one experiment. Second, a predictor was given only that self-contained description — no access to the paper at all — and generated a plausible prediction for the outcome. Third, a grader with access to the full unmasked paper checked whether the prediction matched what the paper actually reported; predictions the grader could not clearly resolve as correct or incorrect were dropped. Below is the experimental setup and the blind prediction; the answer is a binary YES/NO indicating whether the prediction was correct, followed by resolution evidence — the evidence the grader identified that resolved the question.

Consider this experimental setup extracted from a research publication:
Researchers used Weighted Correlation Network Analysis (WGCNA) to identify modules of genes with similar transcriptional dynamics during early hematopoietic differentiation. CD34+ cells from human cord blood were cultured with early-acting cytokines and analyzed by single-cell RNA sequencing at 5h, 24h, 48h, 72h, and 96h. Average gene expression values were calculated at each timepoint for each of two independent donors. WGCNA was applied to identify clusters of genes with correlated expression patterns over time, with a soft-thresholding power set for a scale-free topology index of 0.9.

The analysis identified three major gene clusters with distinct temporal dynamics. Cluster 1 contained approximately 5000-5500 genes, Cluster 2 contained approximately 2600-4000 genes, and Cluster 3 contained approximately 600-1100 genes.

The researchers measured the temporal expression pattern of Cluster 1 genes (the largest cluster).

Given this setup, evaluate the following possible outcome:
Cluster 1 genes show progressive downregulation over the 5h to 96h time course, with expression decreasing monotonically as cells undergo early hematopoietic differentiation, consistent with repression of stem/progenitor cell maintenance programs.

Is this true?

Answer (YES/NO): NO